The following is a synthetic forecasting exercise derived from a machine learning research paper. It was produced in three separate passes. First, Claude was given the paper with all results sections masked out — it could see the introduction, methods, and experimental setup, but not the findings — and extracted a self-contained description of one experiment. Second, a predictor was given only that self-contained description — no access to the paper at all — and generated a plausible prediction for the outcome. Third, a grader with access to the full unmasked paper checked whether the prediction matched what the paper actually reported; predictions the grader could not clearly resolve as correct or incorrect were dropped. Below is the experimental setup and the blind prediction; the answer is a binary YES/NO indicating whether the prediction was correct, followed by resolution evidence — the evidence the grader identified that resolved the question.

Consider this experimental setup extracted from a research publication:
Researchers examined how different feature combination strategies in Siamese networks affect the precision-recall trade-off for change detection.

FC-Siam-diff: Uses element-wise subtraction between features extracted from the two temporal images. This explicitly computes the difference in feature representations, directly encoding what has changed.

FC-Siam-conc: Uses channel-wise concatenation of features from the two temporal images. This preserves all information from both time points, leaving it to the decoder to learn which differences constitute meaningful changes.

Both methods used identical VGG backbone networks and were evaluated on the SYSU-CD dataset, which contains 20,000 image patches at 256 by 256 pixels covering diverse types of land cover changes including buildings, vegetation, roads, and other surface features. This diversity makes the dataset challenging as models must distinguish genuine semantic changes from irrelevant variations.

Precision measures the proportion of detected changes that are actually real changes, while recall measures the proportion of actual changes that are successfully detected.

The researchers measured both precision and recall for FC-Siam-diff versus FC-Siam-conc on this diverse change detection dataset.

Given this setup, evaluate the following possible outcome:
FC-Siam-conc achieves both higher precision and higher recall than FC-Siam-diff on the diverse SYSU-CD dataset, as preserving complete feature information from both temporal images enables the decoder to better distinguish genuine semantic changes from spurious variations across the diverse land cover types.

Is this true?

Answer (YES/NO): NO